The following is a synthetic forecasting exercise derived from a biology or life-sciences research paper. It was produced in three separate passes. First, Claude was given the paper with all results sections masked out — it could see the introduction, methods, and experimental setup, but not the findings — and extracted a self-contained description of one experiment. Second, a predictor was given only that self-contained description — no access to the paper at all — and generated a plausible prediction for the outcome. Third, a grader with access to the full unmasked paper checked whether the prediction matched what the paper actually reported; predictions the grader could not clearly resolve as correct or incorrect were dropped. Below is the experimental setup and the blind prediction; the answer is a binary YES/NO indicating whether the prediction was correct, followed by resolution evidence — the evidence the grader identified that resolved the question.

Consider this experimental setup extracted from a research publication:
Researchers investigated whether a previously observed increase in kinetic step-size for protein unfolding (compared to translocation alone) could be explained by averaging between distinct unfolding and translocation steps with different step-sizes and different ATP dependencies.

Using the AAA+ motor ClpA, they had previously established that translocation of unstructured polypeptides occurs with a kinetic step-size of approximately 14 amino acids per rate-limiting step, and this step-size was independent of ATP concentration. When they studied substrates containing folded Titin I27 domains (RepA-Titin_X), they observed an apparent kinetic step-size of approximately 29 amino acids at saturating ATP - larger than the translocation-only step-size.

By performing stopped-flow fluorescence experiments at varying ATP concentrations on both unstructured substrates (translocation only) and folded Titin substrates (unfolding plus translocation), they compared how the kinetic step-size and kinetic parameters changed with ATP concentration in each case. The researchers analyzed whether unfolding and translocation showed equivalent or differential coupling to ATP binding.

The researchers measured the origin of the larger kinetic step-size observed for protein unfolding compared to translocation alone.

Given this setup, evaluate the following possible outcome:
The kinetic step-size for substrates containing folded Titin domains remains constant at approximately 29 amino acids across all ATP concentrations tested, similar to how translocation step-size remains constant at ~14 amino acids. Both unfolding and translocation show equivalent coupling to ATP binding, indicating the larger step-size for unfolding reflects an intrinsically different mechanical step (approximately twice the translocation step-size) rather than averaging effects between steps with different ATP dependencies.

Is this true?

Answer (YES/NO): NO